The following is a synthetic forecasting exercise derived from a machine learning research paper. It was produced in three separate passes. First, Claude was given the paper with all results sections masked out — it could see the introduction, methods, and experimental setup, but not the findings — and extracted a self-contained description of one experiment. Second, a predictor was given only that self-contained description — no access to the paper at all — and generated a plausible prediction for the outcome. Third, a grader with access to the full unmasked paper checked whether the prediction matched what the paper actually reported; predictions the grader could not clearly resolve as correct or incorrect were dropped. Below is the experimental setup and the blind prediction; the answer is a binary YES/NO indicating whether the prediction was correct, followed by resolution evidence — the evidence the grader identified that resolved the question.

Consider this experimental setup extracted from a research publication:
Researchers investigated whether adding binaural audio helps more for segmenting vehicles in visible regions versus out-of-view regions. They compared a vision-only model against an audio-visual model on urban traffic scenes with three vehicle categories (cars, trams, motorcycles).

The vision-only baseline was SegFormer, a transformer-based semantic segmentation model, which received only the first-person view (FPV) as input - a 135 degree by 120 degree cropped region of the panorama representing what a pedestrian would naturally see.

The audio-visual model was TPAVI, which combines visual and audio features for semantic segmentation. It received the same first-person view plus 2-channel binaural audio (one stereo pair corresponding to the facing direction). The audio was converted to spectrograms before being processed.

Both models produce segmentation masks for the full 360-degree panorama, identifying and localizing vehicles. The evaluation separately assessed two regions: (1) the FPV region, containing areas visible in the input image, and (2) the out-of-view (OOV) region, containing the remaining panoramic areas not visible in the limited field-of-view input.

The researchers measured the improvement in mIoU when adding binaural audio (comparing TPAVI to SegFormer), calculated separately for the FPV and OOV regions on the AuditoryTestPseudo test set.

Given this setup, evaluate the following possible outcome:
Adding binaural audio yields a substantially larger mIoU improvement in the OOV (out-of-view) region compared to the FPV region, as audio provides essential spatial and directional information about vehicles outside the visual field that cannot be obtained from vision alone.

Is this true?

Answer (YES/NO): YES